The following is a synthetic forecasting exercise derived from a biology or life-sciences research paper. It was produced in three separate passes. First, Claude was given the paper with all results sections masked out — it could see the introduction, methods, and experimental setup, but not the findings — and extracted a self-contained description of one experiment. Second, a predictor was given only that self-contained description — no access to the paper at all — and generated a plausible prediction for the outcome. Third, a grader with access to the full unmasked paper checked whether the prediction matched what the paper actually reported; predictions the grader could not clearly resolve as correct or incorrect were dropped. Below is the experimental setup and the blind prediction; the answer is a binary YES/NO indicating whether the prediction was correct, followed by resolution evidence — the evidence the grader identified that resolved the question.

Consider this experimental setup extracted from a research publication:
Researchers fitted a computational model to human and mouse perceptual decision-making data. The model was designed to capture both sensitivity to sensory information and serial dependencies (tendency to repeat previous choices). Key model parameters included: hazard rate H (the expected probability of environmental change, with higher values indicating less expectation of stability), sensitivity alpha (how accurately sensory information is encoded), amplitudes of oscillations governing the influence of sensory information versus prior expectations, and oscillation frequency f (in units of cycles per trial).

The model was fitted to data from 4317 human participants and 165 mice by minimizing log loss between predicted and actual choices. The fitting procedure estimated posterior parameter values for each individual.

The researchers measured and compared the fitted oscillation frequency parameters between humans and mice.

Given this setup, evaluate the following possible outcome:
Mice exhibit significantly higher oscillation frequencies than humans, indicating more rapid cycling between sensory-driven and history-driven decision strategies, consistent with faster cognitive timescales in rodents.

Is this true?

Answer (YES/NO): NO